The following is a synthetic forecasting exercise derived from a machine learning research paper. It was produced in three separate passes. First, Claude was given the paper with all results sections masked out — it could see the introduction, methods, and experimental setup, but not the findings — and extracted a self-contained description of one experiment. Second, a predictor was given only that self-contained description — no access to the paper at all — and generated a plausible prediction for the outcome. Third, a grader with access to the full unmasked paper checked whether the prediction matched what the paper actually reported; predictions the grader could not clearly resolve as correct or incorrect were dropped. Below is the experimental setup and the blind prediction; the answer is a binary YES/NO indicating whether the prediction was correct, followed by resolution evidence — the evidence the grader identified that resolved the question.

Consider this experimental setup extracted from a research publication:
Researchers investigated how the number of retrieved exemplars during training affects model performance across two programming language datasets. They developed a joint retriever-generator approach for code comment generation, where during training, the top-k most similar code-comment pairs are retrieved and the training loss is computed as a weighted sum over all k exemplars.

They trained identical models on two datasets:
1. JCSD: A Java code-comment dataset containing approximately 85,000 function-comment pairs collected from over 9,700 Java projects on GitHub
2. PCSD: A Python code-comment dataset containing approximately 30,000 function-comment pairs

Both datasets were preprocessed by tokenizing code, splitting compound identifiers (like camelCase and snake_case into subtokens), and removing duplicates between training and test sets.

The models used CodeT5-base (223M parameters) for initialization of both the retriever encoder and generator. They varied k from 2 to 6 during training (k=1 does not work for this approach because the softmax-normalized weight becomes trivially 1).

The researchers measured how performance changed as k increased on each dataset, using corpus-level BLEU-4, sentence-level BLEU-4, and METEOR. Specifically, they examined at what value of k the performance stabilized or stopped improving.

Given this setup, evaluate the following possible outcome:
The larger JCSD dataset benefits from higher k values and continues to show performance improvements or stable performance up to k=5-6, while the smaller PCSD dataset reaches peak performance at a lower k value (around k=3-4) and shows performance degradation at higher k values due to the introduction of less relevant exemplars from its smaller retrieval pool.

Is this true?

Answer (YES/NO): NO